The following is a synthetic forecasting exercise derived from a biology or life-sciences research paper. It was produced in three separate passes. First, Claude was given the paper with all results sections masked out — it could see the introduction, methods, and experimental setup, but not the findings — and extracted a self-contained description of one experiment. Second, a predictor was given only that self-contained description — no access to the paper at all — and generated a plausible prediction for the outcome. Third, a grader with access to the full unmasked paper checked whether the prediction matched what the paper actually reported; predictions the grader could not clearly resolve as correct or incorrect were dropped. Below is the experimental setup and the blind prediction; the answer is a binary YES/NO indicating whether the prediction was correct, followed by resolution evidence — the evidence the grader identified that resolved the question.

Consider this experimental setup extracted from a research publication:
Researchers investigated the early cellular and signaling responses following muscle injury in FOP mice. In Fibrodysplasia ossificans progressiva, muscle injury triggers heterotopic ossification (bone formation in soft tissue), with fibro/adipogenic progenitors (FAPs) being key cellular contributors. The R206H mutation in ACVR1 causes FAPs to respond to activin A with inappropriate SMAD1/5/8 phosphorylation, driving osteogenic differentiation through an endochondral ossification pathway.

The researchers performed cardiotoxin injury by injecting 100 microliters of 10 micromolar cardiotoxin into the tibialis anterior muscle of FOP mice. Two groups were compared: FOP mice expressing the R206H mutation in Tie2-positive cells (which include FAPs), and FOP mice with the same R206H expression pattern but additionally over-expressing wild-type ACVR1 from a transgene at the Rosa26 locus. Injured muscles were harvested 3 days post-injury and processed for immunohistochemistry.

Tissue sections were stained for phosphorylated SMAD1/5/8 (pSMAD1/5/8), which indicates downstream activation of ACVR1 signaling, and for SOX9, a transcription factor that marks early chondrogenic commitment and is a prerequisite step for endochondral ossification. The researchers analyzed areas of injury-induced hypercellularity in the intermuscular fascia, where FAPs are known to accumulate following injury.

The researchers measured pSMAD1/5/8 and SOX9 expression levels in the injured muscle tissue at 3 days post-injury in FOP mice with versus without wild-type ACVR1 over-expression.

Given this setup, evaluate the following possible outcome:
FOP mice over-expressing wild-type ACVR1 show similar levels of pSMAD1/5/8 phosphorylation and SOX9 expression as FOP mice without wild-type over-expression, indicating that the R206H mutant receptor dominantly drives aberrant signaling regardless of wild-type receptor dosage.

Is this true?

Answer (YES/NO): NO